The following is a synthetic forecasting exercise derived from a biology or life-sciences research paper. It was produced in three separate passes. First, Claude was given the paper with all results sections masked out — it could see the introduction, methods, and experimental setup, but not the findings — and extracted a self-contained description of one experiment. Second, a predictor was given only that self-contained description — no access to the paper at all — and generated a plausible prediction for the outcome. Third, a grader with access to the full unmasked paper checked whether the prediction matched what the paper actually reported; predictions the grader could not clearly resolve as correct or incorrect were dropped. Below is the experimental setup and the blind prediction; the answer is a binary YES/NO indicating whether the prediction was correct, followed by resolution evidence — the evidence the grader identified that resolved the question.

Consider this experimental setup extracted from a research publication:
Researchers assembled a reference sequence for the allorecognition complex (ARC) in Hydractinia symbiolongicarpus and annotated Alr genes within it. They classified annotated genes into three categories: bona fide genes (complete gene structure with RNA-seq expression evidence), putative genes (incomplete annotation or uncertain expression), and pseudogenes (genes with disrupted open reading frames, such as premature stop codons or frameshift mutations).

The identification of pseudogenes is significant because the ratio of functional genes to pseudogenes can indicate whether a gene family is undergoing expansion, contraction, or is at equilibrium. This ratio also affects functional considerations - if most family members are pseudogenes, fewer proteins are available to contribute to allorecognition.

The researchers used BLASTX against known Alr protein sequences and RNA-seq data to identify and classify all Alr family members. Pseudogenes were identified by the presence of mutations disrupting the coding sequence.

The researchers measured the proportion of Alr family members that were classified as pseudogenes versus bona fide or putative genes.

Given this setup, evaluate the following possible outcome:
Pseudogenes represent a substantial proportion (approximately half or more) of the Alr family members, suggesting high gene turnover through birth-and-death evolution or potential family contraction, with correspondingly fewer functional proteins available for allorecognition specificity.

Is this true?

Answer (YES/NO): NO